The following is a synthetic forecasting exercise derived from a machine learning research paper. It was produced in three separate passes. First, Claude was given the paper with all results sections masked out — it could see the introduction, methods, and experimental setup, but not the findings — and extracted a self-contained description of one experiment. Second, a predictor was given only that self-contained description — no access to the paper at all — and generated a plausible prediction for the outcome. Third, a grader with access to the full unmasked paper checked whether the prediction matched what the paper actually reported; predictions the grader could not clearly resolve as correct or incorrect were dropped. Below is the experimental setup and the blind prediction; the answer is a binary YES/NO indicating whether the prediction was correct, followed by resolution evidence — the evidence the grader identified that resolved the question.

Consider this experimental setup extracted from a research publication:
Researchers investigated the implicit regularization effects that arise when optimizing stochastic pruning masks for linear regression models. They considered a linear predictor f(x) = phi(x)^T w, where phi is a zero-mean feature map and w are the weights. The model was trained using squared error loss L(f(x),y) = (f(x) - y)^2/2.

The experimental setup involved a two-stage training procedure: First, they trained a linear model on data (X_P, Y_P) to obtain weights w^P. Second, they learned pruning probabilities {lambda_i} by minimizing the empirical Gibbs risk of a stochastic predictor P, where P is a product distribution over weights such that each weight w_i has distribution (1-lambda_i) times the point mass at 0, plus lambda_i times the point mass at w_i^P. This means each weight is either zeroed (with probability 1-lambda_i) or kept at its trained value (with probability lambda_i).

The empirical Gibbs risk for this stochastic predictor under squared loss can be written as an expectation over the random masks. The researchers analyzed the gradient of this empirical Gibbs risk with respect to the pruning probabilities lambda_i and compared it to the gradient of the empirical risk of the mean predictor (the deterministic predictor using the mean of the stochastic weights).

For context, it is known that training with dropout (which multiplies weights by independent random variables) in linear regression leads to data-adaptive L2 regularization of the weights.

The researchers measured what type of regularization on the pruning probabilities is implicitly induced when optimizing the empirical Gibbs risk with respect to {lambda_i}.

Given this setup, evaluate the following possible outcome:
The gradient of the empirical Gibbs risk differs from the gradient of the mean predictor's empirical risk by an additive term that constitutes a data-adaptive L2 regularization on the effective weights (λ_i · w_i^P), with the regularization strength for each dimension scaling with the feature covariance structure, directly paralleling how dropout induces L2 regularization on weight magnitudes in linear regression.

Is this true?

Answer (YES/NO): NO